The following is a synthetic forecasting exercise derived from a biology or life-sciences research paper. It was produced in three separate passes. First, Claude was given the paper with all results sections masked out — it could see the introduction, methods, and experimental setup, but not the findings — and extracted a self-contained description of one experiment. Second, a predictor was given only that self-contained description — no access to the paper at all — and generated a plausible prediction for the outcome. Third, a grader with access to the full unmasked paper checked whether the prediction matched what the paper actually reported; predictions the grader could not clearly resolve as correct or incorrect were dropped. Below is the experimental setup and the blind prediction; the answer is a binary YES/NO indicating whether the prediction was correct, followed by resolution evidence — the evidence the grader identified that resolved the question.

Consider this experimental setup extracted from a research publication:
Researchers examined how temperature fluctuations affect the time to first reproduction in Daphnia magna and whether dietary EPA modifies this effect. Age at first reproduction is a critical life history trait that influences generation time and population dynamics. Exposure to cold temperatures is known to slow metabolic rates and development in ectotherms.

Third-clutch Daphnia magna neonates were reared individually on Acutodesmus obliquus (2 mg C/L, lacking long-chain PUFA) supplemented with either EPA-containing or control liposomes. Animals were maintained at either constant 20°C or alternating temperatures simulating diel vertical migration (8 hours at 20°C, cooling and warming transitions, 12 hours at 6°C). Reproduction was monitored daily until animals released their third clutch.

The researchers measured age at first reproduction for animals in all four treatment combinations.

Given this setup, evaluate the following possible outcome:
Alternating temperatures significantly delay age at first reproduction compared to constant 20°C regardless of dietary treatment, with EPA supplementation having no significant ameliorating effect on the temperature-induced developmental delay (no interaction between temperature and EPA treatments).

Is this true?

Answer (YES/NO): NO